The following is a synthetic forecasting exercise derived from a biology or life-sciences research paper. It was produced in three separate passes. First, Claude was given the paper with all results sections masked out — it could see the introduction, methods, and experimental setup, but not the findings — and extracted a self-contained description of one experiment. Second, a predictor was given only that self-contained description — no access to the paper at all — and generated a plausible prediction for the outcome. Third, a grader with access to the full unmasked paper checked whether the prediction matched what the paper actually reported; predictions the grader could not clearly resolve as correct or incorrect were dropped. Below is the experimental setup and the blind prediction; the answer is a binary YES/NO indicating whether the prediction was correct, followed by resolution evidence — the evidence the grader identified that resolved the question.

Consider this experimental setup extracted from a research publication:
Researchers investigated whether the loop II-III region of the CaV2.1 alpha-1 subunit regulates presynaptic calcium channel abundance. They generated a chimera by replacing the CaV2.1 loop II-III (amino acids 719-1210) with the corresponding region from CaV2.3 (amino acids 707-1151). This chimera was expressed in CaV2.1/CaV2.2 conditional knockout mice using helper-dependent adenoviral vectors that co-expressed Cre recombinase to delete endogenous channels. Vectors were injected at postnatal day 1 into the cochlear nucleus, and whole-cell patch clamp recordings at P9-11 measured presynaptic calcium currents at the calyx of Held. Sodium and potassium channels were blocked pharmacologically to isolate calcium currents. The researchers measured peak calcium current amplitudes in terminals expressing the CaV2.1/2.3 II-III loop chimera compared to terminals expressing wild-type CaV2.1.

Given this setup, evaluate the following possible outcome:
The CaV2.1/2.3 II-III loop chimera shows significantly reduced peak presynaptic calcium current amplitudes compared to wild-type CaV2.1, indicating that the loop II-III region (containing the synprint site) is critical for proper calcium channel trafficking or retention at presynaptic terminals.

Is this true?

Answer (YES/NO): YES